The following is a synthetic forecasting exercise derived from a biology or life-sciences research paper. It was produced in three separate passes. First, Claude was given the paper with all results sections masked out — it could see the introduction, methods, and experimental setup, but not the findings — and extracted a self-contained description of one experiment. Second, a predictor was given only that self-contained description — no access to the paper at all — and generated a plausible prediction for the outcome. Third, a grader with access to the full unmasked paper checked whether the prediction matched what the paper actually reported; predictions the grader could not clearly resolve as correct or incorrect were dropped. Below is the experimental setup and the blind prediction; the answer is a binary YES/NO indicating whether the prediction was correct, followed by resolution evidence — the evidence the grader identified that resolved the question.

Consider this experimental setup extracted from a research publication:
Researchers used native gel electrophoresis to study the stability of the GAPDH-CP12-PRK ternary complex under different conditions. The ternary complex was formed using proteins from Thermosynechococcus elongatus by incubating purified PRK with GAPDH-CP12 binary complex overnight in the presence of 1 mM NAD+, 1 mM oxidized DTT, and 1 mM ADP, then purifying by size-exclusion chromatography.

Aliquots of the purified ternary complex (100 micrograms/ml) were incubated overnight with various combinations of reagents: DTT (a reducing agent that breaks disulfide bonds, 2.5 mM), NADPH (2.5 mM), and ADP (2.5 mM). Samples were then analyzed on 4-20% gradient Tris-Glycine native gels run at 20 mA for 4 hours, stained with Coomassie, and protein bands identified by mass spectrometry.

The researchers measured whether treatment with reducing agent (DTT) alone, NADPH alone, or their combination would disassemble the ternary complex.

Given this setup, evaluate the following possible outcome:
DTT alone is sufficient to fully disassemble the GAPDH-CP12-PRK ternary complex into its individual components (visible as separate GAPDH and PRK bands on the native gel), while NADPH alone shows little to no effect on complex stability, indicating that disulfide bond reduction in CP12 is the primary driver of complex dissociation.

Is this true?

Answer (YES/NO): YES